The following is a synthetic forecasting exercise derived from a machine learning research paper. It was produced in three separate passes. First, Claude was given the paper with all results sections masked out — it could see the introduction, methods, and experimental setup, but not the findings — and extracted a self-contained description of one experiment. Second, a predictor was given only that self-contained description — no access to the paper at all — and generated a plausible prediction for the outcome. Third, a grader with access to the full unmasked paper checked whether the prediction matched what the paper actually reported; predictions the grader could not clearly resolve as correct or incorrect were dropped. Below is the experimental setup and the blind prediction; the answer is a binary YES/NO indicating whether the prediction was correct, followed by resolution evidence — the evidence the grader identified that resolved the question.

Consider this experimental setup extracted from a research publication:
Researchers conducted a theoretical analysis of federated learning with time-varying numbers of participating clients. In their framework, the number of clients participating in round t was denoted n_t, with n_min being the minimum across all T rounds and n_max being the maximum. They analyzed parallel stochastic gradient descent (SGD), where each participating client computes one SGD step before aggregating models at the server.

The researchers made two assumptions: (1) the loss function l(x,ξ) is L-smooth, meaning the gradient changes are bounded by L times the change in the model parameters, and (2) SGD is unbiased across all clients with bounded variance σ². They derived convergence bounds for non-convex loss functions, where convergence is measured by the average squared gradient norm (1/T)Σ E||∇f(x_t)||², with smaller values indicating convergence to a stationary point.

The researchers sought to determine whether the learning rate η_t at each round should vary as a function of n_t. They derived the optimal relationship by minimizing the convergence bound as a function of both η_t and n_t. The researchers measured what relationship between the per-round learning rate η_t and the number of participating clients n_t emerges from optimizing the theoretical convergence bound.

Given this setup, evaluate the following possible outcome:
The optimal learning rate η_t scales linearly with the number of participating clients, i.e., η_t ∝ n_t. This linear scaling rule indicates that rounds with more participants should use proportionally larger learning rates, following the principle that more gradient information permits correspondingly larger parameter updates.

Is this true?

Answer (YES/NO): NO